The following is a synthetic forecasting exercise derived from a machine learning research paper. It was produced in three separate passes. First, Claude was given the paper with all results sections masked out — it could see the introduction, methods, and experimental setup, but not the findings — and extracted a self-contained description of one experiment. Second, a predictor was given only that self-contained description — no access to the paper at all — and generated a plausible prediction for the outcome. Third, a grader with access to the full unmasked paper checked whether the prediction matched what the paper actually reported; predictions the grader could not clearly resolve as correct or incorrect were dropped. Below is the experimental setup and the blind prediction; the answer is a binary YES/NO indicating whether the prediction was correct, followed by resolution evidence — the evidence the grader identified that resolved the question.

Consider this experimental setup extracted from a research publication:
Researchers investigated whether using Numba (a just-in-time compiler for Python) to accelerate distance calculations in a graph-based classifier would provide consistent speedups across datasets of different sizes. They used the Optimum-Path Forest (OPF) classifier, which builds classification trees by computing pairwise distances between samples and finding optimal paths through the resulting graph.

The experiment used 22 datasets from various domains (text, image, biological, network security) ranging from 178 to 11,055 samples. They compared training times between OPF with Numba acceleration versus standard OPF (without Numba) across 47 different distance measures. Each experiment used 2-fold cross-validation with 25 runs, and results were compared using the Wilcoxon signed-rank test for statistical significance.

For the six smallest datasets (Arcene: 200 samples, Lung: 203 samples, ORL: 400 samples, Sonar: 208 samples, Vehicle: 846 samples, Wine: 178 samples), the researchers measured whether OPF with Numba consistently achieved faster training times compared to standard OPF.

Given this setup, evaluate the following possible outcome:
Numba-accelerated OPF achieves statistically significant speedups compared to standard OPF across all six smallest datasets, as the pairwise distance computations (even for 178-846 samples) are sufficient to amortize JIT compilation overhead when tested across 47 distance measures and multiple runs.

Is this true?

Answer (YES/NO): NO